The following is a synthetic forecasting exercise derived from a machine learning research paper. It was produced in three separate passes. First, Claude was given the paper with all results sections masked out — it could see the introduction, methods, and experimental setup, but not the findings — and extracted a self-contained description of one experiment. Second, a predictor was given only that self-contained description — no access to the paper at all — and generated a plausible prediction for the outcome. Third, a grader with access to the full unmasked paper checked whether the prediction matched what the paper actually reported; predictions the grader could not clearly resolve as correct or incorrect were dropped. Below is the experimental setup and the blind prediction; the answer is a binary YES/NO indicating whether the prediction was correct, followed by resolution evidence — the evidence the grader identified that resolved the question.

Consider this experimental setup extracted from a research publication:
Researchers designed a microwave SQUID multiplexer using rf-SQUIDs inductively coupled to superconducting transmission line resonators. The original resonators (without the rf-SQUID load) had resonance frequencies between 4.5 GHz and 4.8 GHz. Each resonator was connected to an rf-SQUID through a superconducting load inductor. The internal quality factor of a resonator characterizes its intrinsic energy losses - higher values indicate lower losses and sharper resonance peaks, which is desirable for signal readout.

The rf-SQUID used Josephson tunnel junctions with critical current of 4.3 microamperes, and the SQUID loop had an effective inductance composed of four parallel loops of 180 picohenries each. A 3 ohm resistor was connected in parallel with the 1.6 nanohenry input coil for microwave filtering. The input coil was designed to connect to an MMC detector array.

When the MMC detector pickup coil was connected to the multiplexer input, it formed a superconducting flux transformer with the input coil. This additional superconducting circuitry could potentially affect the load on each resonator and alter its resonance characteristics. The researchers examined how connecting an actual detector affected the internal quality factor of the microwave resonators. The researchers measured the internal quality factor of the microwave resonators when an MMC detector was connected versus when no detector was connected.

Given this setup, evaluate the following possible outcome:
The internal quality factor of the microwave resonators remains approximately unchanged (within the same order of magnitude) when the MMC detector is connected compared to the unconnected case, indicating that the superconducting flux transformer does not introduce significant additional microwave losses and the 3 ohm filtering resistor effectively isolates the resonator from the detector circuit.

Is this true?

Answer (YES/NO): NO